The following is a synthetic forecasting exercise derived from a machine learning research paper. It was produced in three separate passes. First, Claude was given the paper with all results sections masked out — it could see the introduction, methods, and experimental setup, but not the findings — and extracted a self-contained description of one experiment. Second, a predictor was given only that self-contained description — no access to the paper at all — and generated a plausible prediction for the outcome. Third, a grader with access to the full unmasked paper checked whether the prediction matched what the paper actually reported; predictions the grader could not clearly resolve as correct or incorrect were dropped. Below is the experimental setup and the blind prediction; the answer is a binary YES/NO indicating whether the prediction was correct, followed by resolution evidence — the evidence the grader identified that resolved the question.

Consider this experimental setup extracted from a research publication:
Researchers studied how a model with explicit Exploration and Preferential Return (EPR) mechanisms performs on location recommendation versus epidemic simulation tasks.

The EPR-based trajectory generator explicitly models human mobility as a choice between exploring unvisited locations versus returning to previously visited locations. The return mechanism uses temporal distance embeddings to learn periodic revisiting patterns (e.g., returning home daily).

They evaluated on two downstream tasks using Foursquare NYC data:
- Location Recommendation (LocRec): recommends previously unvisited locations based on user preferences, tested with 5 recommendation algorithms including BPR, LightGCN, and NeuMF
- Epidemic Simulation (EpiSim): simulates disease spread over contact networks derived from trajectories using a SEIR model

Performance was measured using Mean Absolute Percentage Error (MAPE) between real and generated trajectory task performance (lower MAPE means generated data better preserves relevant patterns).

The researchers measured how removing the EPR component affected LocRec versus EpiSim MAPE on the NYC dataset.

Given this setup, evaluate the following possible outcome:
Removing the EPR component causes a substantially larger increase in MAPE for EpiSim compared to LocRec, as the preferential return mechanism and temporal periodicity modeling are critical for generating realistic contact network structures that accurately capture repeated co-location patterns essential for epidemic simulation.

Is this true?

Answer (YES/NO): NO